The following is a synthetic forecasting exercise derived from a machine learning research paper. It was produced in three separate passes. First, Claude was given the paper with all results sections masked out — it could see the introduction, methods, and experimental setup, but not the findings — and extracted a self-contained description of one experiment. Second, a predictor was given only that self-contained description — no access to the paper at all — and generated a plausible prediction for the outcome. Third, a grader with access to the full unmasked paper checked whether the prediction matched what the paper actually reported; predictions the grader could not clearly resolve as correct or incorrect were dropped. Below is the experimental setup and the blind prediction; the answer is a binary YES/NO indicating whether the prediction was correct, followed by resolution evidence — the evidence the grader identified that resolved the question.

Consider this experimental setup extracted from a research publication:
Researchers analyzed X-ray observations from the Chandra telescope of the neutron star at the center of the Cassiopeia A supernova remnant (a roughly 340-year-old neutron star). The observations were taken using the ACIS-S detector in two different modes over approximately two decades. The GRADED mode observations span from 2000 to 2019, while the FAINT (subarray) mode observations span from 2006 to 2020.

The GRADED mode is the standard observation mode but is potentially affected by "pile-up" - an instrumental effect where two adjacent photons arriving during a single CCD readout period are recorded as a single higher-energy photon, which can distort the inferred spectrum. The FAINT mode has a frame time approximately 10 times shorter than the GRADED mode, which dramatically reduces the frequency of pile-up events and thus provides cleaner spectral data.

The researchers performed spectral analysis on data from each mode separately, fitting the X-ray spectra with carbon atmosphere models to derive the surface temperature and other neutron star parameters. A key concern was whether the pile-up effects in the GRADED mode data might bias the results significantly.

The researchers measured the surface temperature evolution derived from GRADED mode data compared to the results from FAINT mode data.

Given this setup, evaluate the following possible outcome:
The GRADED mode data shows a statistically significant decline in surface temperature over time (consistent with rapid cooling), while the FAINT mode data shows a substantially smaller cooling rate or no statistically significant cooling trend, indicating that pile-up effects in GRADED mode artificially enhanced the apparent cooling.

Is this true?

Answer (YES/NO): NO